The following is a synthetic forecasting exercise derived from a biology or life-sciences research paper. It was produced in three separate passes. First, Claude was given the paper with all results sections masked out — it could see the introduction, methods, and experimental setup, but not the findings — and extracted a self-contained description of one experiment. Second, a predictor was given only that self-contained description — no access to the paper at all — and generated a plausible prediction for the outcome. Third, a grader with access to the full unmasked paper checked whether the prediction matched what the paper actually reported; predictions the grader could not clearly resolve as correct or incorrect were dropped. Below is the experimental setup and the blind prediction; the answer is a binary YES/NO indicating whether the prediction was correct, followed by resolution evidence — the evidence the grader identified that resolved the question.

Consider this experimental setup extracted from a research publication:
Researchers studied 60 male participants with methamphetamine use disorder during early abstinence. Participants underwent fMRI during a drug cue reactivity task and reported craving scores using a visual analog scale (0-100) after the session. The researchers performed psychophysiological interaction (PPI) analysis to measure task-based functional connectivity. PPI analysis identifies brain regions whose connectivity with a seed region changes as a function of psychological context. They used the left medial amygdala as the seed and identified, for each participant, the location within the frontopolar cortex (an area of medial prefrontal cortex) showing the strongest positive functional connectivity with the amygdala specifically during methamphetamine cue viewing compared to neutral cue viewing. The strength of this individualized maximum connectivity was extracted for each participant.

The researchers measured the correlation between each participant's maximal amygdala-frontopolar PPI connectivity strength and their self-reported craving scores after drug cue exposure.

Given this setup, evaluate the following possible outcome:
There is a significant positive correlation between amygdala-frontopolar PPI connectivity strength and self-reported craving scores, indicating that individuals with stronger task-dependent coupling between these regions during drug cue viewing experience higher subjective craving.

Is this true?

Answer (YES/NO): YES